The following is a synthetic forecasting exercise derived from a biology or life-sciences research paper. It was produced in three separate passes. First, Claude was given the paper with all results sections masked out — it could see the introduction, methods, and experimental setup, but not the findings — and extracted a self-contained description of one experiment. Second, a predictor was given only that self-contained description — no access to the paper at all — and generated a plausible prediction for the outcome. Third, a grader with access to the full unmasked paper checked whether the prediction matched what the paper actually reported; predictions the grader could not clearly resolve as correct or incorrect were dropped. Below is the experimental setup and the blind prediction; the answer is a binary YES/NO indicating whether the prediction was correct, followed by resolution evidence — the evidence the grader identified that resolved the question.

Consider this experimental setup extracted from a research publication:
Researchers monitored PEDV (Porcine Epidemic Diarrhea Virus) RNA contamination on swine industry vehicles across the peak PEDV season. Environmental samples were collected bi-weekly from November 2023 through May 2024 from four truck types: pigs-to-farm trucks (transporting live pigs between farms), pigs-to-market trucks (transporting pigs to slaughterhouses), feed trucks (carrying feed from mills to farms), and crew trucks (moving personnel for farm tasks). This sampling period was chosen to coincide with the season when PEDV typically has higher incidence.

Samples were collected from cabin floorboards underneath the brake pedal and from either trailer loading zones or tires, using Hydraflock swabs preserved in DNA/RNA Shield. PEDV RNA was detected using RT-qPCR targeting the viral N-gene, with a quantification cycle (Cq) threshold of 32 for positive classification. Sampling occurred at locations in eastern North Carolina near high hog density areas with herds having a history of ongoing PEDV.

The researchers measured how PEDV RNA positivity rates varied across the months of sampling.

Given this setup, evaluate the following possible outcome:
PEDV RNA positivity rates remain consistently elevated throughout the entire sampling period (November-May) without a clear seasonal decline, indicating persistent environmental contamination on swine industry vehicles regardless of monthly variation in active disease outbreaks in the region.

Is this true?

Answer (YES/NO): NO